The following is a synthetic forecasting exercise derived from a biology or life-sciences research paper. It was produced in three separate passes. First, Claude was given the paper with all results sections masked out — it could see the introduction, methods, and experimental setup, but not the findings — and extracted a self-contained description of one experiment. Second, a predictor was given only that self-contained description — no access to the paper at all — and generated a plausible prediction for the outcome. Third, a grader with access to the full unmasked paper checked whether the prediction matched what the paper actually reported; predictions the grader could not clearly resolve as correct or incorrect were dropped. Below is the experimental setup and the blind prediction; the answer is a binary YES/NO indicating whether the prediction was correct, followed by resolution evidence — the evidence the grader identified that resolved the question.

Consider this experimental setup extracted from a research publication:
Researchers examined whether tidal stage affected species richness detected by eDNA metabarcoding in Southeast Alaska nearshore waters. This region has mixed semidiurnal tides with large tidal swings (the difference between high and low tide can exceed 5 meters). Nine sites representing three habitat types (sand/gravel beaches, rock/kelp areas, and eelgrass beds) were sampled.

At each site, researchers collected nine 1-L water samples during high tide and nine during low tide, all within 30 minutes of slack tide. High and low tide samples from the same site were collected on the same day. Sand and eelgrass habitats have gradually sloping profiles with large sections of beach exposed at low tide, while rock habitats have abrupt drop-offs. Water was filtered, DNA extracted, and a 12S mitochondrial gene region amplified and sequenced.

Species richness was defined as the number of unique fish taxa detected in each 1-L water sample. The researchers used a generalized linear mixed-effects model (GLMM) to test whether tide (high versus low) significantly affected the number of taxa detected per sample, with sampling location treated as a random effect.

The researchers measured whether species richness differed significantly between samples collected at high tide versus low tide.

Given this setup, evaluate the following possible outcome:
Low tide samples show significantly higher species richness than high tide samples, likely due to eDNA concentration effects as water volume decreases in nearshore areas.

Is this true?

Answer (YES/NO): NO